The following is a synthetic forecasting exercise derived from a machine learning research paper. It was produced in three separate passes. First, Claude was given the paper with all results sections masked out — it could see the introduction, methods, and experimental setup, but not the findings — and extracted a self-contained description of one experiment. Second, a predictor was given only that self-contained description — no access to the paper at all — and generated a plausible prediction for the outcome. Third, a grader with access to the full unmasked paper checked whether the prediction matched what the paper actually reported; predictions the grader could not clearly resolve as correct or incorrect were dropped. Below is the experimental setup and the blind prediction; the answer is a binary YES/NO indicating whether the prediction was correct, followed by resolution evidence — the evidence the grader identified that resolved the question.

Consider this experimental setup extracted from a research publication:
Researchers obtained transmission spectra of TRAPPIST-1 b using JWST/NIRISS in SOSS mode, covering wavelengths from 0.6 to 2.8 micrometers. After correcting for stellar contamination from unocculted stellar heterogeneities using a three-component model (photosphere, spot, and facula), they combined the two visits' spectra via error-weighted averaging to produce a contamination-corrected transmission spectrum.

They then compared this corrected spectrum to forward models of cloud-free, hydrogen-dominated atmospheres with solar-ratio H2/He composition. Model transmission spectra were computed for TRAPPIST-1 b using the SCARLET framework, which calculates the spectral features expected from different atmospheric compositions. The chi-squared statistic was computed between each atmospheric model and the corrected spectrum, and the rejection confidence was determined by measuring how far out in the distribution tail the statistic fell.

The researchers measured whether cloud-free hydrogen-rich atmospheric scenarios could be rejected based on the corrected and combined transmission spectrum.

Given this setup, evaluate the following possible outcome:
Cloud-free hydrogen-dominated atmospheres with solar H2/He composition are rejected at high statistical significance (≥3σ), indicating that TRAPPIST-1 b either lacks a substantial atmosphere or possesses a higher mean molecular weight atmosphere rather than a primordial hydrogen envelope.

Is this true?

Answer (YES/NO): YES